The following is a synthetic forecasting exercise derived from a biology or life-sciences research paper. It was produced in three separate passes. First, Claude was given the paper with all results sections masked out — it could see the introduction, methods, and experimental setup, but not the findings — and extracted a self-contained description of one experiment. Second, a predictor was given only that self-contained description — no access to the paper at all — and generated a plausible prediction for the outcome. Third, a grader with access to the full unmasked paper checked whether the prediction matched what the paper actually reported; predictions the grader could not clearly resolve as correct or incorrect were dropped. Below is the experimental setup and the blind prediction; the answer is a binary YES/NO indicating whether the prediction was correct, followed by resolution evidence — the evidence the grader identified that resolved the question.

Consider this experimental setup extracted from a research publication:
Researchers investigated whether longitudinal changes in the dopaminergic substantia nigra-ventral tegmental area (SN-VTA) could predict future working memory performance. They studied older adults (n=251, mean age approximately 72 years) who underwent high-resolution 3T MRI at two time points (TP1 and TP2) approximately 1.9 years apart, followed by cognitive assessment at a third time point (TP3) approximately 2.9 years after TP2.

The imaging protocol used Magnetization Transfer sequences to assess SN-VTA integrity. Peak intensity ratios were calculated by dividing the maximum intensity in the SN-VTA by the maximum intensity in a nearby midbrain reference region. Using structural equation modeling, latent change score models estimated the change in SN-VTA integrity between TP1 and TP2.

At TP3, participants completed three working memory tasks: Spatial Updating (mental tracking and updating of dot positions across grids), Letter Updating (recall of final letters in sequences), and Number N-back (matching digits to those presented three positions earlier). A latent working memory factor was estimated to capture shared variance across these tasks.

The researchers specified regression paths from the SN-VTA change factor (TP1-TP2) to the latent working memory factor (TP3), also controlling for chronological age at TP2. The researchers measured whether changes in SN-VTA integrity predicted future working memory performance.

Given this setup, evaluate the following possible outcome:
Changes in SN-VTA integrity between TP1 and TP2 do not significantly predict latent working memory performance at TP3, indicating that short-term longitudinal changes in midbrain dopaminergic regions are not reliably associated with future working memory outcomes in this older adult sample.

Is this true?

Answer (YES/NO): YES